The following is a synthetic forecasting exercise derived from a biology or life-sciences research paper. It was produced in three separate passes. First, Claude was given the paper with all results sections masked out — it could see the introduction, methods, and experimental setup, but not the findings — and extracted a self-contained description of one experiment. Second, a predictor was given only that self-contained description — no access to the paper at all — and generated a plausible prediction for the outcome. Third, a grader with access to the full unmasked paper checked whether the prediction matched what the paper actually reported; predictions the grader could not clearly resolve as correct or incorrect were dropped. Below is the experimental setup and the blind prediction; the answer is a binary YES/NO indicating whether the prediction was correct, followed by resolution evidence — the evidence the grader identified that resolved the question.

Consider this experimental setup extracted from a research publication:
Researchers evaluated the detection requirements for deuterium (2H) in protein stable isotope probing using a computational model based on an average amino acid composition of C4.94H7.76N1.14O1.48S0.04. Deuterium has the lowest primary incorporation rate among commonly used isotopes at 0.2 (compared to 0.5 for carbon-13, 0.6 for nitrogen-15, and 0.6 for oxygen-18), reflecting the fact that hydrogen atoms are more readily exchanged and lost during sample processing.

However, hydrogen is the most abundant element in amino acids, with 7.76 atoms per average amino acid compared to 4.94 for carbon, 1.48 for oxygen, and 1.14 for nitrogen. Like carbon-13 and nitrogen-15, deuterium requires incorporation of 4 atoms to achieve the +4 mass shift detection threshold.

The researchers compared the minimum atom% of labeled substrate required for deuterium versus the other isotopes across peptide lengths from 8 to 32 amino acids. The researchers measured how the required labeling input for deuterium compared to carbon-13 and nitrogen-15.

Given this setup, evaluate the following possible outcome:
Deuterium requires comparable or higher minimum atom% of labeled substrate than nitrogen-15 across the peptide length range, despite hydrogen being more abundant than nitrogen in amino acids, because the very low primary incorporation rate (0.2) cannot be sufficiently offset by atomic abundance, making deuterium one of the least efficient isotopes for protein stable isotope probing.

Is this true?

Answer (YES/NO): NO